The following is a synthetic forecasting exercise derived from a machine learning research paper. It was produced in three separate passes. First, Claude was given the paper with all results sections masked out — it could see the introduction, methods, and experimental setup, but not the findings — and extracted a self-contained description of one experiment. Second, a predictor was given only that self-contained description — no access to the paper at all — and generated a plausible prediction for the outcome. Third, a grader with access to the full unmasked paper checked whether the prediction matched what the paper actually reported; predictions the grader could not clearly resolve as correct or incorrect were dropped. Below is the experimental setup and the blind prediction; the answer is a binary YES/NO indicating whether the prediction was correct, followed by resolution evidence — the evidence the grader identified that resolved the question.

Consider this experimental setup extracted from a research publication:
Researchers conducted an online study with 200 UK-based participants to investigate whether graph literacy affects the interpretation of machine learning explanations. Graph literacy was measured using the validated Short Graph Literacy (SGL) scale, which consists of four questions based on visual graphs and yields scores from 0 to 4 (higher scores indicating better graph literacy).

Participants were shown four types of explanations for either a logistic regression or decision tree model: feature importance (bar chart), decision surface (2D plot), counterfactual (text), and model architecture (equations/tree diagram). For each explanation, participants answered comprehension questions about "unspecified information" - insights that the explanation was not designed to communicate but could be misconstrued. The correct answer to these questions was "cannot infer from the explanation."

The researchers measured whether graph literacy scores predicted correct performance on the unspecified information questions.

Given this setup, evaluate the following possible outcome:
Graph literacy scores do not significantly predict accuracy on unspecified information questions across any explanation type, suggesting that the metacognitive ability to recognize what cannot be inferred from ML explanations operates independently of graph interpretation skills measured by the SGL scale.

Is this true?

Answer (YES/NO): YES